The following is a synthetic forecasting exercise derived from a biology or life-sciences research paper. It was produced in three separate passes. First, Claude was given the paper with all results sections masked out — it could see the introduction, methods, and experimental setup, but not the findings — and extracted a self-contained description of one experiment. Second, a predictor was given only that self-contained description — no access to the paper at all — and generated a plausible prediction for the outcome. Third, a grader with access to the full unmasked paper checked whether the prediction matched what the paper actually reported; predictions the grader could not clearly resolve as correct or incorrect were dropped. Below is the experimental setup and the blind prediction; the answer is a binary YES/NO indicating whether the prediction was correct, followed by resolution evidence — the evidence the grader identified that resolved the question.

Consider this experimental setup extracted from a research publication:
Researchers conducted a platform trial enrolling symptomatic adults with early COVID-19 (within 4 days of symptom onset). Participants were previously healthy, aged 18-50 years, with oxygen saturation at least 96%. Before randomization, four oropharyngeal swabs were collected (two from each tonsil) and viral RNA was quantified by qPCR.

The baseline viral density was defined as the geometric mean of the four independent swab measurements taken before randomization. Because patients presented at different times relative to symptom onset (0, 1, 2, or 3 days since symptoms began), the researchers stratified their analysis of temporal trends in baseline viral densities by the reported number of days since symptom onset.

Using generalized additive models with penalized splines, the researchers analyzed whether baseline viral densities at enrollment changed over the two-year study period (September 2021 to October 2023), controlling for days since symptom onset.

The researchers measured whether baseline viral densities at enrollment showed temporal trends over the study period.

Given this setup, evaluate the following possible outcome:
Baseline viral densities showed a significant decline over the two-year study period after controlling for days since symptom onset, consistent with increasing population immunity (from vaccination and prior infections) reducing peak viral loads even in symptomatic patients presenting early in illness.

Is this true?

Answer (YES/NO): NO